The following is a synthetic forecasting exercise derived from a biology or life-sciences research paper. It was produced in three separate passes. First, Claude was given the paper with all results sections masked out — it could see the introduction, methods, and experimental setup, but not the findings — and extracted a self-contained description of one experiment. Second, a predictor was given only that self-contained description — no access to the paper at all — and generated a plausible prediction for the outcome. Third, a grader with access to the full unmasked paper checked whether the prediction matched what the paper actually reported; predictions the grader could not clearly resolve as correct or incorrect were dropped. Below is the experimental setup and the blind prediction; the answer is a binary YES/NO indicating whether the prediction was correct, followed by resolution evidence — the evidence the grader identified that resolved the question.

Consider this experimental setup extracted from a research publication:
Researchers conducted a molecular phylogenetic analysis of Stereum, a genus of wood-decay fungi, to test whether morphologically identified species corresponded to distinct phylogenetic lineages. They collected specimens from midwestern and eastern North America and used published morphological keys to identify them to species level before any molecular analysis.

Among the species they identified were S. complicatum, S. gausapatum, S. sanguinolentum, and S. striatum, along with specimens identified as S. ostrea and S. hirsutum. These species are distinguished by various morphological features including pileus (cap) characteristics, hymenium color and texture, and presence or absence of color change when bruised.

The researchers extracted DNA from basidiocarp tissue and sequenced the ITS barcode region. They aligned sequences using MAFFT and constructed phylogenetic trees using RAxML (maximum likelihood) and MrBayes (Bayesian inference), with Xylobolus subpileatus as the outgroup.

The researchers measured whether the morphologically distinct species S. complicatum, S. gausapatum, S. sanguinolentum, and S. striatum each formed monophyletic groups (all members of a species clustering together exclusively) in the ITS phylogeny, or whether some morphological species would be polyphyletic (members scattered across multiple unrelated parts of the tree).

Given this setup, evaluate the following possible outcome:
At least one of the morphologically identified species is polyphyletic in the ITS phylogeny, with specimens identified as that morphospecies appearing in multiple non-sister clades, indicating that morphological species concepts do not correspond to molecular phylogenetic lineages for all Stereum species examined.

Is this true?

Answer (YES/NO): NO